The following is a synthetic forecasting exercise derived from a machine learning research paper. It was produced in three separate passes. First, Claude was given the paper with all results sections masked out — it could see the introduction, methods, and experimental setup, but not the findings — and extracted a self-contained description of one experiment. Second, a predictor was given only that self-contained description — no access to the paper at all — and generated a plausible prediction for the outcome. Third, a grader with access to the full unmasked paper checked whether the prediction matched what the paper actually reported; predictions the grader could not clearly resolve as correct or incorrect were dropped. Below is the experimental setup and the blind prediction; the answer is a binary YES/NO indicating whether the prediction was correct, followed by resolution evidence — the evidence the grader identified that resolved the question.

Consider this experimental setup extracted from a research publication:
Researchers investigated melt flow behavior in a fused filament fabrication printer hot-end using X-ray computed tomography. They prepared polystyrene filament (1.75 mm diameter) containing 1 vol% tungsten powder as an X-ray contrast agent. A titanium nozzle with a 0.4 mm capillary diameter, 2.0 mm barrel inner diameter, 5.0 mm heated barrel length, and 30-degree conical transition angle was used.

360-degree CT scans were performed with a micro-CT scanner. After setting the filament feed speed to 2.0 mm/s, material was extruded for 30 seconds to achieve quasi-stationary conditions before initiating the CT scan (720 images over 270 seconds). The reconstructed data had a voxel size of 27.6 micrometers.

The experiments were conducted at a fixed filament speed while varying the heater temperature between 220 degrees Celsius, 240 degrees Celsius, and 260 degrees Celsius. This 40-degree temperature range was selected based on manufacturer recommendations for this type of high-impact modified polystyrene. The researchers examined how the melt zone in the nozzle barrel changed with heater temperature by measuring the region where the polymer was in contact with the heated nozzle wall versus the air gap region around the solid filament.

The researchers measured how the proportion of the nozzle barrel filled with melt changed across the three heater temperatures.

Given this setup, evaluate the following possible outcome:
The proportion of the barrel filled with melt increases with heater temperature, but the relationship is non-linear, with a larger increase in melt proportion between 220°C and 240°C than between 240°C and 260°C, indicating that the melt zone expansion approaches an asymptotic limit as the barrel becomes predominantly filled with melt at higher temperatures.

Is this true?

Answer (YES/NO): NO